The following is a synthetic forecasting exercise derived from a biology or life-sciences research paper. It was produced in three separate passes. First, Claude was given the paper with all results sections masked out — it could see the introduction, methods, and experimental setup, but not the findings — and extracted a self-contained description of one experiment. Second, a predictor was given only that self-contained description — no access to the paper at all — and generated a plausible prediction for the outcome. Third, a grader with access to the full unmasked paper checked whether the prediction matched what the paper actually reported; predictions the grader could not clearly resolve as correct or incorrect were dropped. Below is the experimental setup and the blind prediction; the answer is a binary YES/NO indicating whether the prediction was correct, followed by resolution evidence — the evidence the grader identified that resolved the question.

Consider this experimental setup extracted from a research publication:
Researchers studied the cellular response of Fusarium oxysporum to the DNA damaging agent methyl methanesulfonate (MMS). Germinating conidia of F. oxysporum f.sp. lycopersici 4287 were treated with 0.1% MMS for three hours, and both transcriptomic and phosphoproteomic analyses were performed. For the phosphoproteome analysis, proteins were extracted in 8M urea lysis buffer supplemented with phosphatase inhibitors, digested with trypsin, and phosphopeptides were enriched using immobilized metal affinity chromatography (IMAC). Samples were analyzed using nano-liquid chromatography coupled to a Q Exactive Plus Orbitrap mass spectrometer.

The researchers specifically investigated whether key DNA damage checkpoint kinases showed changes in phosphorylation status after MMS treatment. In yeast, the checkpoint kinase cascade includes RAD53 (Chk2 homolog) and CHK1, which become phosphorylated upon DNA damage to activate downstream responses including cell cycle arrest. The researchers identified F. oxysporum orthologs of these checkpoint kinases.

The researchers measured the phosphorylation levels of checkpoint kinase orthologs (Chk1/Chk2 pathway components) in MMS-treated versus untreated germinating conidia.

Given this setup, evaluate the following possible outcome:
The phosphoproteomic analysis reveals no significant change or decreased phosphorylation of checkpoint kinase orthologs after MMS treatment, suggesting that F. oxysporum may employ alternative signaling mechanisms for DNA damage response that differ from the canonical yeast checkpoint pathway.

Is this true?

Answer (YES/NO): NO